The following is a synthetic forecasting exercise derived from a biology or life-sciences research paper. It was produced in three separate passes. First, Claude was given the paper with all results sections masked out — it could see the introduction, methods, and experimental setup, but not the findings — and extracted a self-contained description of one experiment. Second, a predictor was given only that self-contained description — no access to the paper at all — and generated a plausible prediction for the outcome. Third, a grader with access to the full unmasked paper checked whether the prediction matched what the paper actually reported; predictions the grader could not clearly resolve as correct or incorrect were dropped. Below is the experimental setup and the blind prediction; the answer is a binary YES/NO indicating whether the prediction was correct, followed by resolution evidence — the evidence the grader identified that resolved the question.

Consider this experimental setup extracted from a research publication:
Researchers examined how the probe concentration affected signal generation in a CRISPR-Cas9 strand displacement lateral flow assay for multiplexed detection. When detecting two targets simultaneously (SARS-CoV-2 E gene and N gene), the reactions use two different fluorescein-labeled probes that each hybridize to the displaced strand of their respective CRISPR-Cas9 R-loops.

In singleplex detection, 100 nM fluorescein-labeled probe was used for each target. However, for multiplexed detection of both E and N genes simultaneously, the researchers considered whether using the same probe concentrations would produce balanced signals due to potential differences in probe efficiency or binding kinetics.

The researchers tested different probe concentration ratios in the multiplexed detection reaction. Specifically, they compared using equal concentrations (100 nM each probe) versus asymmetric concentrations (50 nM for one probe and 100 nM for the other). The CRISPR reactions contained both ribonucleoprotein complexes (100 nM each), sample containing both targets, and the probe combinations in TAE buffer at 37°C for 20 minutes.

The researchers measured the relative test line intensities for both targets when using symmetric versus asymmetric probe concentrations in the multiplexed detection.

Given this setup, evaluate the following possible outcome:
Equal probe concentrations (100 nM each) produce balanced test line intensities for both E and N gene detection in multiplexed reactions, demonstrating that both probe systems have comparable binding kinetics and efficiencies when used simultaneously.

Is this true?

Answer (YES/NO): NO